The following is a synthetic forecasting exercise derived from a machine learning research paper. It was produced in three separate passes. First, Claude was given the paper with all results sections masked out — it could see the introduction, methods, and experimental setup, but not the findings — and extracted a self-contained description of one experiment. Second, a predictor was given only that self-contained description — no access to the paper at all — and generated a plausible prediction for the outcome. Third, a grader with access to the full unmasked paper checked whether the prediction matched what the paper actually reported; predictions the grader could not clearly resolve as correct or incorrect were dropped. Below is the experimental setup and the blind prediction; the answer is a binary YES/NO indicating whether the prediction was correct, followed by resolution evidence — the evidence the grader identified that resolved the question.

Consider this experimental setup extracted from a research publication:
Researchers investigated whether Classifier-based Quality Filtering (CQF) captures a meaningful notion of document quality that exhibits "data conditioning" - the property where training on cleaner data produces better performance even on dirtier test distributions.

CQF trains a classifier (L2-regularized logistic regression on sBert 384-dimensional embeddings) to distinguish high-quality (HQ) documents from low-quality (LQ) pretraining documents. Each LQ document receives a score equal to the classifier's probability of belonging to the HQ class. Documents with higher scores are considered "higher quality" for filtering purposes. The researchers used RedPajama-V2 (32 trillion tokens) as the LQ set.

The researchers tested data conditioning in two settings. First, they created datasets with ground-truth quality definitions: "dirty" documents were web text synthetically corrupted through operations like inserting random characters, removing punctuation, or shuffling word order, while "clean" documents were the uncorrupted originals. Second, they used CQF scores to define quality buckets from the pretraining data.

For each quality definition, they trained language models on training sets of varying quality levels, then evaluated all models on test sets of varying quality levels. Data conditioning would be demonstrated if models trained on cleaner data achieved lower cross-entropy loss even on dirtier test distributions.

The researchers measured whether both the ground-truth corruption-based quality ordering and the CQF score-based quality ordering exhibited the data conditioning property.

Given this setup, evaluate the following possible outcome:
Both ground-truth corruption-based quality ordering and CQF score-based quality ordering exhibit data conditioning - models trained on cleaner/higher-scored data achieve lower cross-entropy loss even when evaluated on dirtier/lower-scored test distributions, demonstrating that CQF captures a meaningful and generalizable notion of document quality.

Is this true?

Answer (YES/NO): NO